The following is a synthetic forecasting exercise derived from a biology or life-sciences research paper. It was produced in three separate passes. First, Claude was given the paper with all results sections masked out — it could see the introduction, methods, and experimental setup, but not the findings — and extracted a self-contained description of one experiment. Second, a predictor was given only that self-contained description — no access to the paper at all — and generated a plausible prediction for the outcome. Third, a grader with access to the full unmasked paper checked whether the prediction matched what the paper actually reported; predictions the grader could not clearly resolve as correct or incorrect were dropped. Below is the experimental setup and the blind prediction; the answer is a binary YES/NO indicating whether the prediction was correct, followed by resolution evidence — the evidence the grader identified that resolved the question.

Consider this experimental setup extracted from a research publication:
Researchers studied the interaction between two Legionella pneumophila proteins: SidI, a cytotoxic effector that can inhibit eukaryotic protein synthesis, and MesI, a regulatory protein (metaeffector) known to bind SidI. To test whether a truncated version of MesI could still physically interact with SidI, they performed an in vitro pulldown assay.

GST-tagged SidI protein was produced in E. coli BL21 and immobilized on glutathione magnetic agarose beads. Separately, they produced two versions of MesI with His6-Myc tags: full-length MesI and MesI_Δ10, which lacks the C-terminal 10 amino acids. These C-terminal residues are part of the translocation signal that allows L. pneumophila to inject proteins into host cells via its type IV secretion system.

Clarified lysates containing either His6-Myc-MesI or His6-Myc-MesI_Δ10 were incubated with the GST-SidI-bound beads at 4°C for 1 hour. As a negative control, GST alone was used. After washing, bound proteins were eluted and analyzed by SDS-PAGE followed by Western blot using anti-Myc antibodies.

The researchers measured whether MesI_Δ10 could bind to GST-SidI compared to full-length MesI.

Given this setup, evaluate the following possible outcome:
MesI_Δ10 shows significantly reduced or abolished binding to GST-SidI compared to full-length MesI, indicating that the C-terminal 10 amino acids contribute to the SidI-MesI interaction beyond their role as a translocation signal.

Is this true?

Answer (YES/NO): NO